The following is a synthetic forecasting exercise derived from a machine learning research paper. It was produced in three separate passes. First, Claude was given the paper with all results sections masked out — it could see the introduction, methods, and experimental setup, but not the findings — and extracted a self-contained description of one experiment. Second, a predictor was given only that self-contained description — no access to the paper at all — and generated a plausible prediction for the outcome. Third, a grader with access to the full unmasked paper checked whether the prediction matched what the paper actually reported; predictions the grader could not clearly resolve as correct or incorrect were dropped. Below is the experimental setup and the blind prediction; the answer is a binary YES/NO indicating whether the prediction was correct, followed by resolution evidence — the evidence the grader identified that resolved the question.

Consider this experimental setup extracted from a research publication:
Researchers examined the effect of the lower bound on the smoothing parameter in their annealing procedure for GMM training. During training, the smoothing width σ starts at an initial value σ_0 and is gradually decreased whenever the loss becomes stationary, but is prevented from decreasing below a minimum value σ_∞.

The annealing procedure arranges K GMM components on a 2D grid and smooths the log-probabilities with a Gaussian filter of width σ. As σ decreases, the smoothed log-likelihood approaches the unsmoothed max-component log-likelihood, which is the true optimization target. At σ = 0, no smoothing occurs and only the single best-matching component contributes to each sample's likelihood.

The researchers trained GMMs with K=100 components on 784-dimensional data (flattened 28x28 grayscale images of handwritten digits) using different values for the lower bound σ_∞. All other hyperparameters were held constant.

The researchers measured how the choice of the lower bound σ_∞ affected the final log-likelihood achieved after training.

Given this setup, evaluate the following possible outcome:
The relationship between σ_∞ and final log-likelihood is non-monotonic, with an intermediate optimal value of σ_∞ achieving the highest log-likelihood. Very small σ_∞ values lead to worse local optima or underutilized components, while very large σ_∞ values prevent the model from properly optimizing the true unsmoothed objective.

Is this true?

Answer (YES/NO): NO